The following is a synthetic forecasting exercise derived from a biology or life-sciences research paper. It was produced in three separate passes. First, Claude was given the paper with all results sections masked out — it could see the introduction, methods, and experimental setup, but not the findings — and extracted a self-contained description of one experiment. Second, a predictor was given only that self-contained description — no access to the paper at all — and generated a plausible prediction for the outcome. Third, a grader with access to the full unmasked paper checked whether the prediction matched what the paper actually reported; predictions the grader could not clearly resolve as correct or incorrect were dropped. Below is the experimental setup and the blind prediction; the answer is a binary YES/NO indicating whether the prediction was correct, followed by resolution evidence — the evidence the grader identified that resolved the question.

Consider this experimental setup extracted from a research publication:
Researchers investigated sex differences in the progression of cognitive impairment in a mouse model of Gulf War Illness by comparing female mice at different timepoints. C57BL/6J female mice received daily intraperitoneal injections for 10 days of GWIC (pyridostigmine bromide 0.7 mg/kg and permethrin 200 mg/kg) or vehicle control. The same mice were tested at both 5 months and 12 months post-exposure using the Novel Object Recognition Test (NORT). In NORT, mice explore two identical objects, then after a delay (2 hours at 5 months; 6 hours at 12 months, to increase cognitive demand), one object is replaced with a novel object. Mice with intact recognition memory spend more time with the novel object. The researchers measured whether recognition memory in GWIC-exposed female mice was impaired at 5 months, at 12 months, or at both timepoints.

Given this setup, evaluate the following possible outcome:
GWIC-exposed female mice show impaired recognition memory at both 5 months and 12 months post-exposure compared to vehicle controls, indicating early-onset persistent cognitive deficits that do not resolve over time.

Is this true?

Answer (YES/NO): YES